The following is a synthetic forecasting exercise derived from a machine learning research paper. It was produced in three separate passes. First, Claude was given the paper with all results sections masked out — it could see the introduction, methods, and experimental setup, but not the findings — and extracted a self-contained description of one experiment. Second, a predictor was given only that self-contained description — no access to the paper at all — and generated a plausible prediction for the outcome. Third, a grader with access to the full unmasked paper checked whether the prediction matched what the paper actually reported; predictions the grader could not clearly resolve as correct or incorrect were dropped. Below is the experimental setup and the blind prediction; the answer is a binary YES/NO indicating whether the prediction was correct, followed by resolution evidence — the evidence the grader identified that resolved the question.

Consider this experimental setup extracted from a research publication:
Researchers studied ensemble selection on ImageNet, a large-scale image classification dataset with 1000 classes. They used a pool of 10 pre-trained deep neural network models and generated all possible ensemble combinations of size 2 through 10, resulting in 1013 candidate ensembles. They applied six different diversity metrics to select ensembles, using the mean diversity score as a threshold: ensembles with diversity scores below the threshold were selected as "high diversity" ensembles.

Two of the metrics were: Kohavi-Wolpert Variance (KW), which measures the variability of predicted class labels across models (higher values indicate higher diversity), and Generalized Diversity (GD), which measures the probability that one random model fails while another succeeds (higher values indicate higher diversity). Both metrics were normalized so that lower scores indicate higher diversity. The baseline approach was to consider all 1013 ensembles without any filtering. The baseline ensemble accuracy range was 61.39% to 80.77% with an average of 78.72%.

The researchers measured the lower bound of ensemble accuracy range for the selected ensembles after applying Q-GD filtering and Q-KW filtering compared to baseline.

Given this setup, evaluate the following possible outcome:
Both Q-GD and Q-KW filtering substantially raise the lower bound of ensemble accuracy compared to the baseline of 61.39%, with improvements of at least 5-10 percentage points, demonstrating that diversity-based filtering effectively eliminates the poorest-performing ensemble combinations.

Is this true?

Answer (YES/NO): YES